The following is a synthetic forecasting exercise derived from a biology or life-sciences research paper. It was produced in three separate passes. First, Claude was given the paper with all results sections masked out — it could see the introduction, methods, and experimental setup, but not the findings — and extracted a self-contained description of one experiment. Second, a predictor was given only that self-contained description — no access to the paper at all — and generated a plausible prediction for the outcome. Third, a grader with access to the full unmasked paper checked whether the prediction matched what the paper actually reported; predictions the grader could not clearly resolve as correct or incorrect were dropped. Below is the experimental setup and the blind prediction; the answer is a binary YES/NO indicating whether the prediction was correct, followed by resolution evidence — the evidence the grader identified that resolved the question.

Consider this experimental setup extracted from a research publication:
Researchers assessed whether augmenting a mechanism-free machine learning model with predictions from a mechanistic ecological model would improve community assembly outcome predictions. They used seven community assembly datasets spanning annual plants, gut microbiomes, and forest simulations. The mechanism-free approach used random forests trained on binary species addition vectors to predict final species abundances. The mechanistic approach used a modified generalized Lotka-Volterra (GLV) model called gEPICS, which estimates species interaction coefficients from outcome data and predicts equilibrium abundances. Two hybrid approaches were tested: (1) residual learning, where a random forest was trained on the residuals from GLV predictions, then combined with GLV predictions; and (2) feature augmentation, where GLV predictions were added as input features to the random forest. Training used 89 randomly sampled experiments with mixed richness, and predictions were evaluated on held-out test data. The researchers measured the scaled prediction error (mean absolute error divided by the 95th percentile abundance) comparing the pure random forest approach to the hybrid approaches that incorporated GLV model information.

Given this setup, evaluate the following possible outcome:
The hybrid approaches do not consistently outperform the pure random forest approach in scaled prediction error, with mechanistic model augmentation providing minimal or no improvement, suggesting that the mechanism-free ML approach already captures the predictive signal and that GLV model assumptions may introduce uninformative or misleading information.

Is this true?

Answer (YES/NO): YES